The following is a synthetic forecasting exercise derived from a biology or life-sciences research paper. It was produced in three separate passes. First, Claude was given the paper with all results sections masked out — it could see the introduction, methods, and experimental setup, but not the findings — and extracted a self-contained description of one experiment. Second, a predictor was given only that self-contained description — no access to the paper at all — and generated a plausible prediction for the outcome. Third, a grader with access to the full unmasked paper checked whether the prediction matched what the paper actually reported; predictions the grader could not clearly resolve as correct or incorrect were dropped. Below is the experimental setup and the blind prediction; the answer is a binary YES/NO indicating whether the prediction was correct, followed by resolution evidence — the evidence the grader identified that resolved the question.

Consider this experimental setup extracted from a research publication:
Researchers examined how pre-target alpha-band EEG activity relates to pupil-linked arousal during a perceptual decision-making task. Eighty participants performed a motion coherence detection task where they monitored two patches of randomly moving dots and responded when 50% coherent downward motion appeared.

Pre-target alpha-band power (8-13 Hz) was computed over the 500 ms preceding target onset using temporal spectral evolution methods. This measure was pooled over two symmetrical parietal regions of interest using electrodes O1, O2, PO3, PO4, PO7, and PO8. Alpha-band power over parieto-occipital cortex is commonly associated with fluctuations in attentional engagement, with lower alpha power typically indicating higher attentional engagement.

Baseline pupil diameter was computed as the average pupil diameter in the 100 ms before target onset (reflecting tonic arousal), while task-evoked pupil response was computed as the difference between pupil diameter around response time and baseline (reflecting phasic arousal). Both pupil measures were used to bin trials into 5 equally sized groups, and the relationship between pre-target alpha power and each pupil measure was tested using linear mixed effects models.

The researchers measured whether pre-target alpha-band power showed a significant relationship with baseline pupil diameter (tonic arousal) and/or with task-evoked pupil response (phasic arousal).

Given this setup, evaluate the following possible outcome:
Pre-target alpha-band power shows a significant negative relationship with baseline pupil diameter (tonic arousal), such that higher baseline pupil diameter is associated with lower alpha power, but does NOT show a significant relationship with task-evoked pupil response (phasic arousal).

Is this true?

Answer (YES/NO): NO